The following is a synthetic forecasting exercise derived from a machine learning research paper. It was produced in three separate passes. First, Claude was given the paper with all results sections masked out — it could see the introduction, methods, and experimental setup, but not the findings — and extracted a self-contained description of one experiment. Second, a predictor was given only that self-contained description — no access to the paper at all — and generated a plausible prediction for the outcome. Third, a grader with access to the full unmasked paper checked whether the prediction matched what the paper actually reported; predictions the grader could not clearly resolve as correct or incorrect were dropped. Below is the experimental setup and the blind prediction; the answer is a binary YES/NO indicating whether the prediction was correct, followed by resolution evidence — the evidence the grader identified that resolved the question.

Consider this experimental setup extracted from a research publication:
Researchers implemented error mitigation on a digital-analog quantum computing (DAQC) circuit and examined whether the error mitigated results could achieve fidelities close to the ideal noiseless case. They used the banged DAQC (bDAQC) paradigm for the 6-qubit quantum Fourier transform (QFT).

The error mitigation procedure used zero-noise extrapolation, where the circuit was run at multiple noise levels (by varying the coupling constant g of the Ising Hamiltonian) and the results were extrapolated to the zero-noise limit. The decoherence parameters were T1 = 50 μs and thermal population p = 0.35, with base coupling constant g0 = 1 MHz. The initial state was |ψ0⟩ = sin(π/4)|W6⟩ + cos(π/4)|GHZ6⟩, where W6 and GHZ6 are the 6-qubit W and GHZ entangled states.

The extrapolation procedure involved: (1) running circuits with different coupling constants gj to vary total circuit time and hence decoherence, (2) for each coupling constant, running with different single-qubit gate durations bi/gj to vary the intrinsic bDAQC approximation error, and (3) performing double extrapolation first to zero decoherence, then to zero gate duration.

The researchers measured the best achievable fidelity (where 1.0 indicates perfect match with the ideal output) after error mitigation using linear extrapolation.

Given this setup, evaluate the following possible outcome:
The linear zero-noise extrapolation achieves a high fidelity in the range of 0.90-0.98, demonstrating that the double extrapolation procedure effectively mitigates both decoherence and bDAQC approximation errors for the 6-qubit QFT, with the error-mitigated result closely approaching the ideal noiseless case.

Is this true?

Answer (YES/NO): NO